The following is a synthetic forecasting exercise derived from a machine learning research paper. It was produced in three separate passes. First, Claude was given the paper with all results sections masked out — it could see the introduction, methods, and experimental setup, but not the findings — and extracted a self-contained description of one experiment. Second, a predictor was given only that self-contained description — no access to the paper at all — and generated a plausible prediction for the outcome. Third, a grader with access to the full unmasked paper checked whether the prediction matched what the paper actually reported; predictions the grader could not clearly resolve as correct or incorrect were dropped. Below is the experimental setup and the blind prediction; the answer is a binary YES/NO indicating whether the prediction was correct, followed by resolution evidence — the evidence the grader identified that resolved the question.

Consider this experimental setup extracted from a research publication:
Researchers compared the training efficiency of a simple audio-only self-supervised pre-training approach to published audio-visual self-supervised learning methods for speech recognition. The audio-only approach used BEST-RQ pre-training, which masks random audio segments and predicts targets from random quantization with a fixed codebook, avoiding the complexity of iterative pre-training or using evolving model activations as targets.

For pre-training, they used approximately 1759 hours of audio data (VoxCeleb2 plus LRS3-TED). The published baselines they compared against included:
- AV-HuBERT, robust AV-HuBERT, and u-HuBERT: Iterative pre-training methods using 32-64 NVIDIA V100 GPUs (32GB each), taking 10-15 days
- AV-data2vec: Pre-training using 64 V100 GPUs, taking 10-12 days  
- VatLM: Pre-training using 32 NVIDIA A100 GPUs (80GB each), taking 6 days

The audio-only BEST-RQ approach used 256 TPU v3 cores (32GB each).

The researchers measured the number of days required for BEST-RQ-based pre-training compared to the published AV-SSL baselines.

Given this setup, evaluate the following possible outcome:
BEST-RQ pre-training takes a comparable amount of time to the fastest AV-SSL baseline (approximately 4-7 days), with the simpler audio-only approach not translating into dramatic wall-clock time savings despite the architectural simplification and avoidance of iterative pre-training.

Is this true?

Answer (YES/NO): NO